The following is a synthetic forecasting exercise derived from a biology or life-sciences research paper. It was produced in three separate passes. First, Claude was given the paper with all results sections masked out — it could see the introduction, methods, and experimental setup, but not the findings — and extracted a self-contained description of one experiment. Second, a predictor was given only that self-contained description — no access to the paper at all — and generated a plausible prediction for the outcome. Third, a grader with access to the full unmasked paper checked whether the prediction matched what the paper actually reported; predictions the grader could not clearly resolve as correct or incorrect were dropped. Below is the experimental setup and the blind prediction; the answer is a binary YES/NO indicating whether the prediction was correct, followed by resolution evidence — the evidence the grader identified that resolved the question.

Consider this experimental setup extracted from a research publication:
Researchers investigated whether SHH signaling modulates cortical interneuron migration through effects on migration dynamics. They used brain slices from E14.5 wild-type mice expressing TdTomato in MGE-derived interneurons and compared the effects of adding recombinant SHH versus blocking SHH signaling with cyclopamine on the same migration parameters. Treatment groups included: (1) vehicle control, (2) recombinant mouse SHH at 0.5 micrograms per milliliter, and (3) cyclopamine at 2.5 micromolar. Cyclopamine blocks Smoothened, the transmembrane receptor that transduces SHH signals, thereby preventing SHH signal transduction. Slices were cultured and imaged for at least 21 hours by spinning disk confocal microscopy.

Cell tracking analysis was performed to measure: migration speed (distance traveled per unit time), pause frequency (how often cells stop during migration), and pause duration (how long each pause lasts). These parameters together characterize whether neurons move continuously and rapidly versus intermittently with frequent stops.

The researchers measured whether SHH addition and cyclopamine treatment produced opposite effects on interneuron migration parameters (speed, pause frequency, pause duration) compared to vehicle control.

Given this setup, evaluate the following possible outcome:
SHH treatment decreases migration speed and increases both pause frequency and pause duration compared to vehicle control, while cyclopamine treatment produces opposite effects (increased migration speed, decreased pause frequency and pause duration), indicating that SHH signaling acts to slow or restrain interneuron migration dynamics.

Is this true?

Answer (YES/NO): NO